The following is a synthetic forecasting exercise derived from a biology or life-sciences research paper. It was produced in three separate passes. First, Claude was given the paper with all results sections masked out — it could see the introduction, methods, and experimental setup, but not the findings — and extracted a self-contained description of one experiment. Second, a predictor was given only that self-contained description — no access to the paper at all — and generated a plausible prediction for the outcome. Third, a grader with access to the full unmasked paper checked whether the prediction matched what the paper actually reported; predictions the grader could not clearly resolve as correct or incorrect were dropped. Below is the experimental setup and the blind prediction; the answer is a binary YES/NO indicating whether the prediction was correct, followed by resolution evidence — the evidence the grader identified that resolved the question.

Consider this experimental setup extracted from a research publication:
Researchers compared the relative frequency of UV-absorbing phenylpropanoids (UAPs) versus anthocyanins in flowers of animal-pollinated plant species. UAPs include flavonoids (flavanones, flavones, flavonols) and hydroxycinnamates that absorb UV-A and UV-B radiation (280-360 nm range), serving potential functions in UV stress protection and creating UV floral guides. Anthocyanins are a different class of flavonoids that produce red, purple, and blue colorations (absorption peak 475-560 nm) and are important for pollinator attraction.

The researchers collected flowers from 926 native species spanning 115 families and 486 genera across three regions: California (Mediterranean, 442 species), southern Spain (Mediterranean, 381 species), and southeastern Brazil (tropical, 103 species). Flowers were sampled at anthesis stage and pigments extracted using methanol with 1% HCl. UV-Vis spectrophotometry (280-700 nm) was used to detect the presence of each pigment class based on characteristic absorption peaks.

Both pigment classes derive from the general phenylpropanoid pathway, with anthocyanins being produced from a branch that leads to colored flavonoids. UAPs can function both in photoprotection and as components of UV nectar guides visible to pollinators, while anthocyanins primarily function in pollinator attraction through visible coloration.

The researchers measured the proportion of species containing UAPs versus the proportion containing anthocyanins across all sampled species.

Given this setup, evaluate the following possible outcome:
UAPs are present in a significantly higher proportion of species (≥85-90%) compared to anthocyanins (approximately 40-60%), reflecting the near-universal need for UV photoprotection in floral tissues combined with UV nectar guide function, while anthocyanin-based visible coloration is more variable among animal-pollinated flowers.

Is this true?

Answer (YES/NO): NO